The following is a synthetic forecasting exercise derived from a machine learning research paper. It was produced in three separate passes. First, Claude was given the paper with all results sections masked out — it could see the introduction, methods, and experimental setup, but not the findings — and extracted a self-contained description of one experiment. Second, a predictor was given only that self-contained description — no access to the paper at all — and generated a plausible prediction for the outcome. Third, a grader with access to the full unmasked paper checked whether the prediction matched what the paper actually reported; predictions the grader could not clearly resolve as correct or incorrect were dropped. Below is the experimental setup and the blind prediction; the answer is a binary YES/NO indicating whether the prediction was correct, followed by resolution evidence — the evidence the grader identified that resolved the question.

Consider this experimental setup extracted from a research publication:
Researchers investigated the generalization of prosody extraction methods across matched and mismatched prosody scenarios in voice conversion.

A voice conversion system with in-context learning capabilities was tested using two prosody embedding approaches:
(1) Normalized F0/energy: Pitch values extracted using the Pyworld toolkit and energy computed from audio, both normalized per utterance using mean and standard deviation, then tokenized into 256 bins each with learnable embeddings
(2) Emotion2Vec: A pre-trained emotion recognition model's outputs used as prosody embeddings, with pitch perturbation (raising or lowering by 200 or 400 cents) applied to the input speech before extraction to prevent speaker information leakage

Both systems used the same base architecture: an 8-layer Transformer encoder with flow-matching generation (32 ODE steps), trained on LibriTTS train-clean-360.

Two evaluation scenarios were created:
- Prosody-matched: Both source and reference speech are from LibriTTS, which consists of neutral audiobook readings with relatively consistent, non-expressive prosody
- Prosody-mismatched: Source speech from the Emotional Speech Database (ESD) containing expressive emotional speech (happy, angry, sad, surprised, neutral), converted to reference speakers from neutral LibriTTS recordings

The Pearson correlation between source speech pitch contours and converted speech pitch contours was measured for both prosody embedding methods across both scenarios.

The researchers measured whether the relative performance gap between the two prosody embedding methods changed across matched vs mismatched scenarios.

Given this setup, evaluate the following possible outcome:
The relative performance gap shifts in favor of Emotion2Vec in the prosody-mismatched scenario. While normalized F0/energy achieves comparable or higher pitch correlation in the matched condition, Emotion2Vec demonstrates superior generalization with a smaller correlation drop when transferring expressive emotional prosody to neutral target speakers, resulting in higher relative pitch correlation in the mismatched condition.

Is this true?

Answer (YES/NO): NO